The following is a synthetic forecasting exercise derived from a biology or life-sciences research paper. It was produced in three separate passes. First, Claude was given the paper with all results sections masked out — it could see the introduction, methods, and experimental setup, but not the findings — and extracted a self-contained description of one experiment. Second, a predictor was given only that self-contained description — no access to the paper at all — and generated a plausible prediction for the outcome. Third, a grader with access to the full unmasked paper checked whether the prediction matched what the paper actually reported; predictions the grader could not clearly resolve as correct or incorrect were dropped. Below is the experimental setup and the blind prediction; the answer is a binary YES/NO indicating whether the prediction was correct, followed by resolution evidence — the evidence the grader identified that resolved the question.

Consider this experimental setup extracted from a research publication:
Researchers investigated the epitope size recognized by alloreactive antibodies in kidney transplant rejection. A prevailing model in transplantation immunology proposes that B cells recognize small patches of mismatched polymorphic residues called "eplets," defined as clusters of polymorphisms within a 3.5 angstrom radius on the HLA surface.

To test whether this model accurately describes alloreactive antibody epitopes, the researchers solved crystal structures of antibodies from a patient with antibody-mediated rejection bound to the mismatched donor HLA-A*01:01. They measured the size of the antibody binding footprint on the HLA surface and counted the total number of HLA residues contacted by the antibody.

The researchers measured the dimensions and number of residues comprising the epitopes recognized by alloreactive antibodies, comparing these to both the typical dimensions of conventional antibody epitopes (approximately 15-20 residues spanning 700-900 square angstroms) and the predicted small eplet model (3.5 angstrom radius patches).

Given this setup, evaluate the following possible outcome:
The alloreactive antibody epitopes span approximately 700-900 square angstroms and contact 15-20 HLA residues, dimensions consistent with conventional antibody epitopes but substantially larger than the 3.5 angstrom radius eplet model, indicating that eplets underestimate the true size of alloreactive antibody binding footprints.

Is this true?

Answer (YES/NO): NO